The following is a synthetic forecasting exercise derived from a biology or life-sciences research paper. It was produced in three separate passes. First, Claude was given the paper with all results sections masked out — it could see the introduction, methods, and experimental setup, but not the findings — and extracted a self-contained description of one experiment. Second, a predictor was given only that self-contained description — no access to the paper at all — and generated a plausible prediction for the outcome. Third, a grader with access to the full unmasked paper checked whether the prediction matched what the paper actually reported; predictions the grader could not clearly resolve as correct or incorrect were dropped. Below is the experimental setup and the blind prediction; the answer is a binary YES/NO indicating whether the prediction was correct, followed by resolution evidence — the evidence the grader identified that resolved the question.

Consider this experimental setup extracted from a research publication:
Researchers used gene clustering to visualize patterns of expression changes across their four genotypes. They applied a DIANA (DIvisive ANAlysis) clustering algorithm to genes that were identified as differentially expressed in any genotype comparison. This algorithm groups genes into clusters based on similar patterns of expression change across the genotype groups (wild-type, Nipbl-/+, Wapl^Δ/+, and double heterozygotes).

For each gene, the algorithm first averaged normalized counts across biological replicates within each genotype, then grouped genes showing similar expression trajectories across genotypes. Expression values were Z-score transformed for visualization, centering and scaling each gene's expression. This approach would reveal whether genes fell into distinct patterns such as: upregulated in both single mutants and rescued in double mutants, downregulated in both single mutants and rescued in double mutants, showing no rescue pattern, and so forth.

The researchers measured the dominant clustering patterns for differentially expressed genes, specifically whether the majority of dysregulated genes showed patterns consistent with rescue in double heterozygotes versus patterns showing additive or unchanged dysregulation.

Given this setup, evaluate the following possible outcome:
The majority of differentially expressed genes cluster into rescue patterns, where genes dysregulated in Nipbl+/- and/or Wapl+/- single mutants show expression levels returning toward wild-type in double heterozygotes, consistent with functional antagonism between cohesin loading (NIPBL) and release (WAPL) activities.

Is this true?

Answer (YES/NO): YES